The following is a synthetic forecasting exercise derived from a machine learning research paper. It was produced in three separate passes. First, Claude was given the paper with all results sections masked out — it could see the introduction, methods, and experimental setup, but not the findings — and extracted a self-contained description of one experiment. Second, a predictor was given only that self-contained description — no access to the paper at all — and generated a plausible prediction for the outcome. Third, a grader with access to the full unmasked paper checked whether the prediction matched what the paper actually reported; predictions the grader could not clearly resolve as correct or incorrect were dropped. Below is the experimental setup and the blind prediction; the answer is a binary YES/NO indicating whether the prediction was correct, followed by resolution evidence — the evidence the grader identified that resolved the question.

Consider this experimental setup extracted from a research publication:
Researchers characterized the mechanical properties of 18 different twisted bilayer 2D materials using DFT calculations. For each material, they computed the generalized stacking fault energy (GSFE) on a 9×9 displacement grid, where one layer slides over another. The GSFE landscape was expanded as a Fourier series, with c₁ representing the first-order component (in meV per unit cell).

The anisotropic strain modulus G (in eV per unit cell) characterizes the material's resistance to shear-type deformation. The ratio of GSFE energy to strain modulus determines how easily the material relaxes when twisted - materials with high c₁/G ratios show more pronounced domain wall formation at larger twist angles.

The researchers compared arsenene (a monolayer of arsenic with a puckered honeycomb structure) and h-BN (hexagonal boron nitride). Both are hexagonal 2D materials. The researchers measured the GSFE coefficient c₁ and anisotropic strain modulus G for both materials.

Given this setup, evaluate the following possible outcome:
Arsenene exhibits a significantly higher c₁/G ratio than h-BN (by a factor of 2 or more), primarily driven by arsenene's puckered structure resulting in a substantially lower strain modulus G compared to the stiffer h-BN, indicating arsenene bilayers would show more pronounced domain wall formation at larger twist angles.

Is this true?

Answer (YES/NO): NO